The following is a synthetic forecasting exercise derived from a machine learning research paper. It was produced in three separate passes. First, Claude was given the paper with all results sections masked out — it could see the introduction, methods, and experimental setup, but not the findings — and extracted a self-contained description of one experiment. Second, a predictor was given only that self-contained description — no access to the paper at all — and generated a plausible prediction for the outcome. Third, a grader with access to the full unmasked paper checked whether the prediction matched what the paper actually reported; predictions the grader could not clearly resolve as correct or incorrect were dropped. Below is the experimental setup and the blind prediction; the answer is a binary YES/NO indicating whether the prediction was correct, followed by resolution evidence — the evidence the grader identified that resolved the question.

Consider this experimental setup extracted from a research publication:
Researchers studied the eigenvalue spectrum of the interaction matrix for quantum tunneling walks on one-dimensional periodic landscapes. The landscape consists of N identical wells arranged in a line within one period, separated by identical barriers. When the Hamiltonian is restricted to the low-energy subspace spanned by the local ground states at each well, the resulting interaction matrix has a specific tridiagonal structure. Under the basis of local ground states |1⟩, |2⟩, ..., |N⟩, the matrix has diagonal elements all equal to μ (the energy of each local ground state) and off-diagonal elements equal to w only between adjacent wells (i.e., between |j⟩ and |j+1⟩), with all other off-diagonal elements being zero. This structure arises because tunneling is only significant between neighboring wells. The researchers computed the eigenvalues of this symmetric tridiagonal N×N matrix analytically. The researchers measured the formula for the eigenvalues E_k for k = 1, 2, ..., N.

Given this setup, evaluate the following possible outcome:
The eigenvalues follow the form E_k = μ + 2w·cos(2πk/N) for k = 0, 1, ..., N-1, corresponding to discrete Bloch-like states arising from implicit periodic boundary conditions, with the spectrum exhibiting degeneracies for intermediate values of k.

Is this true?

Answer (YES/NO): NO